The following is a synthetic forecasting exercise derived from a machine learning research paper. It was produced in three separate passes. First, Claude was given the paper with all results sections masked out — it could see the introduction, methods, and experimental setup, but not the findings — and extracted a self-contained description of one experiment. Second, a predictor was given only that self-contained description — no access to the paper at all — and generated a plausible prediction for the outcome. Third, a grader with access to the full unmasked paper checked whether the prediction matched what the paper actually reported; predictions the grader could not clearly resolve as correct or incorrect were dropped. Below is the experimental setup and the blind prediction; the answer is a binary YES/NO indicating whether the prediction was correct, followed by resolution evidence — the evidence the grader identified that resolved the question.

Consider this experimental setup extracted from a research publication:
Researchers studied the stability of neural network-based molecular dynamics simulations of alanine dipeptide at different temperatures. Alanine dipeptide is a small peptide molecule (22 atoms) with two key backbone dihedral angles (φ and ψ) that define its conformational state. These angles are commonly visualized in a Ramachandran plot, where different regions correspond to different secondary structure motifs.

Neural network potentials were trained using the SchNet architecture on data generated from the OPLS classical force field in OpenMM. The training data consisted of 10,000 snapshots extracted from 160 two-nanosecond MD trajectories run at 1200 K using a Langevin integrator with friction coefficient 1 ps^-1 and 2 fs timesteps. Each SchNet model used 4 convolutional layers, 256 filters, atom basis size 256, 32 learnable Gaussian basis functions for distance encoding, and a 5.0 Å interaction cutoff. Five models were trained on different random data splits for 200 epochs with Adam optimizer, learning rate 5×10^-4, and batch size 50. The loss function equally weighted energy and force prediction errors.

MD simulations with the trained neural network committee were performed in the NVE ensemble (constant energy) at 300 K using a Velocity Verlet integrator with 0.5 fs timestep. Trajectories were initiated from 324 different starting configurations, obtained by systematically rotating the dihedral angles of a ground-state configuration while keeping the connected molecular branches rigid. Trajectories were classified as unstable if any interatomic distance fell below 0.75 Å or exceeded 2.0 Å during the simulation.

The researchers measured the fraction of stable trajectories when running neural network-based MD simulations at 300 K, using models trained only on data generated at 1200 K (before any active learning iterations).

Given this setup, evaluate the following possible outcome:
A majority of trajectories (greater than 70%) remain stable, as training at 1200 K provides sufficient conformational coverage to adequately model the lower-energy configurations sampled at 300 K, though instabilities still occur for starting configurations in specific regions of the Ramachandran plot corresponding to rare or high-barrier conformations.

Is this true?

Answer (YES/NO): NO